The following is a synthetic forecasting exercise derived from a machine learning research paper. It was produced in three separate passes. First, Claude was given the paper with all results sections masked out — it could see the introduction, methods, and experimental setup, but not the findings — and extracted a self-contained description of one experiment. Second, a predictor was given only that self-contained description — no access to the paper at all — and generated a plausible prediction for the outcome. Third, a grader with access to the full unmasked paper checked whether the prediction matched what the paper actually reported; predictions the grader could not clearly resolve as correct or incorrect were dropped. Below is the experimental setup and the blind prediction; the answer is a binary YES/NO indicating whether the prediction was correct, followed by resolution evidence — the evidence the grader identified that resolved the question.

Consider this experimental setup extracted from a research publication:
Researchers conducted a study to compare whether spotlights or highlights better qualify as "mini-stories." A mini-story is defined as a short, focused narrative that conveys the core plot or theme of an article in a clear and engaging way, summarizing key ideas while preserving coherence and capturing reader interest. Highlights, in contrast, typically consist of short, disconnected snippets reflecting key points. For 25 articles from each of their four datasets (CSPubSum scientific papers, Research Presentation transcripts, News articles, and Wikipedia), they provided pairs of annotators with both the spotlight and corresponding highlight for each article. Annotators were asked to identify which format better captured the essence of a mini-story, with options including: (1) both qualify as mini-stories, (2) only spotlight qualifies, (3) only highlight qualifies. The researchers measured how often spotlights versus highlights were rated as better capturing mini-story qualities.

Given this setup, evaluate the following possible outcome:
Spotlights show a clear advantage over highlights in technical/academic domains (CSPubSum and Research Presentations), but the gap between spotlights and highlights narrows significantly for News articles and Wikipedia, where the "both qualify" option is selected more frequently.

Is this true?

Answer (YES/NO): NO